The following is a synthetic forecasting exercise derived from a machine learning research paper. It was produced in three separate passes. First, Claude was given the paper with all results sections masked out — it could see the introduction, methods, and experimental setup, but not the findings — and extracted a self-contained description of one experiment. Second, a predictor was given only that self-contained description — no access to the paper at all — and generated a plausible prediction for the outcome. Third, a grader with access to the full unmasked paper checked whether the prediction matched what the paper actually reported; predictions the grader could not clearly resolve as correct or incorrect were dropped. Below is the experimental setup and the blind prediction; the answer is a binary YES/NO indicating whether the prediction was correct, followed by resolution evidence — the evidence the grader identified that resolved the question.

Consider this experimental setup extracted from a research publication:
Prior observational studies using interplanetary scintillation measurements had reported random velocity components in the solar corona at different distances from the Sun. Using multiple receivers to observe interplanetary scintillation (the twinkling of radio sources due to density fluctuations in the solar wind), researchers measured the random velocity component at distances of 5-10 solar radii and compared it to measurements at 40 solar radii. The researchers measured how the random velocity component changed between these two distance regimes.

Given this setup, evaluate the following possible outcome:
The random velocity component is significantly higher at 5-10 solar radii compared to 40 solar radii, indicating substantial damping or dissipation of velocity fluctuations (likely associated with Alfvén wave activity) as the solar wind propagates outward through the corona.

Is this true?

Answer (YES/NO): YES